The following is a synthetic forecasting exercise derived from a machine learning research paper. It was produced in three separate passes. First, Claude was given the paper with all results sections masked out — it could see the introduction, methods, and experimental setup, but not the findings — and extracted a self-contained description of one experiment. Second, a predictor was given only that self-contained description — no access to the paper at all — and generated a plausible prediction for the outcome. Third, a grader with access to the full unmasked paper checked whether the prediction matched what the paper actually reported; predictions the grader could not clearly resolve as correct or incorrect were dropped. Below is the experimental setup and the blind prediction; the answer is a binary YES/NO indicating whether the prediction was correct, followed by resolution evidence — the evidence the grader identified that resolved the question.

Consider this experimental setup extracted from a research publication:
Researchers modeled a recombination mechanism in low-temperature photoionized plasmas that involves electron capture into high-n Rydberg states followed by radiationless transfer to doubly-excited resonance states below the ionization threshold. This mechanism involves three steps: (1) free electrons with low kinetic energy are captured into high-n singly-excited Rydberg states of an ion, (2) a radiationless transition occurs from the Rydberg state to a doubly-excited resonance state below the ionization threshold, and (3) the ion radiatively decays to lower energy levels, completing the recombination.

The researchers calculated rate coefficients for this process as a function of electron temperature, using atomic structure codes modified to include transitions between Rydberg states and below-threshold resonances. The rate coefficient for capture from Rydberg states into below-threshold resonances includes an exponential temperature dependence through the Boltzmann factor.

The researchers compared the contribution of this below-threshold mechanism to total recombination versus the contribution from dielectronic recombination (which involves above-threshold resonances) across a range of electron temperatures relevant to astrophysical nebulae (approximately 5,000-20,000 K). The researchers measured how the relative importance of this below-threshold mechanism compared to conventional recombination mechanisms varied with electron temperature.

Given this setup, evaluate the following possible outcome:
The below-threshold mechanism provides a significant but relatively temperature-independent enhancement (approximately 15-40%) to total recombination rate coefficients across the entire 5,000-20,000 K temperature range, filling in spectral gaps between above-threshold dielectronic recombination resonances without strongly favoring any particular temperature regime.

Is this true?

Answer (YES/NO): NO